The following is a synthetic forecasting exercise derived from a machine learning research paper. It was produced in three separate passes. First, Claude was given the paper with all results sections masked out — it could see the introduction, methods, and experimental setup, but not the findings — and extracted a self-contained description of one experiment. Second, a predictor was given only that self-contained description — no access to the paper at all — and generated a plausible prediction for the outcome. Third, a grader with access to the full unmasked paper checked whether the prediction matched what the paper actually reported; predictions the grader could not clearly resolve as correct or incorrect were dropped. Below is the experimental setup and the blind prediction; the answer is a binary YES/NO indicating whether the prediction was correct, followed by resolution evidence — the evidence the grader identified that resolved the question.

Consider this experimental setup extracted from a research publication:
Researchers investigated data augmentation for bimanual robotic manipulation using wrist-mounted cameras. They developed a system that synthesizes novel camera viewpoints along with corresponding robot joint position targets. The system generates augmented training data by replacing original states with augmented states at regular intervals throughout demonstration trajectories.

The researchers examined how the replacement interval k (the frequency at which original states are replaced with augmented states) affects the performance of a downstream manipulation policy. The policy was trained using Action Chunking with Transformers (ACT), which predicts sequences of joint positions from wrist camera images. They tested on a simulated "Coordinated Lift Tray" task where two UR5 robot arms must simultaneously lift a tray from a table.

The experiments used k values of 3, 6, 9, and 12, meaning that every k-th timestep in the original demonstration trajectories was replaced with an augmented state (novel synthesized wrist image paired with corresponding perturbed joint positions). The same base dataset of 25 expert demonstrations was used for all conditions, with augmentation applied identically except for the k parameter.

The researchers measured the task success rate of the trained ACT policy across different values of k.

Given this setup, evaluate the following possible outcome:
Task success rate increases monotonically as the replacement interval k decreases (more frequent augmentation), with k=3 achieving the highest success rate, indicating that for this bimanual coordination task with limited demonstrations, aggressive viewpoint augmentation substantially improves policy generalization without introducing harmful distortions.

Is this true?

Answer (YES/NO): NO